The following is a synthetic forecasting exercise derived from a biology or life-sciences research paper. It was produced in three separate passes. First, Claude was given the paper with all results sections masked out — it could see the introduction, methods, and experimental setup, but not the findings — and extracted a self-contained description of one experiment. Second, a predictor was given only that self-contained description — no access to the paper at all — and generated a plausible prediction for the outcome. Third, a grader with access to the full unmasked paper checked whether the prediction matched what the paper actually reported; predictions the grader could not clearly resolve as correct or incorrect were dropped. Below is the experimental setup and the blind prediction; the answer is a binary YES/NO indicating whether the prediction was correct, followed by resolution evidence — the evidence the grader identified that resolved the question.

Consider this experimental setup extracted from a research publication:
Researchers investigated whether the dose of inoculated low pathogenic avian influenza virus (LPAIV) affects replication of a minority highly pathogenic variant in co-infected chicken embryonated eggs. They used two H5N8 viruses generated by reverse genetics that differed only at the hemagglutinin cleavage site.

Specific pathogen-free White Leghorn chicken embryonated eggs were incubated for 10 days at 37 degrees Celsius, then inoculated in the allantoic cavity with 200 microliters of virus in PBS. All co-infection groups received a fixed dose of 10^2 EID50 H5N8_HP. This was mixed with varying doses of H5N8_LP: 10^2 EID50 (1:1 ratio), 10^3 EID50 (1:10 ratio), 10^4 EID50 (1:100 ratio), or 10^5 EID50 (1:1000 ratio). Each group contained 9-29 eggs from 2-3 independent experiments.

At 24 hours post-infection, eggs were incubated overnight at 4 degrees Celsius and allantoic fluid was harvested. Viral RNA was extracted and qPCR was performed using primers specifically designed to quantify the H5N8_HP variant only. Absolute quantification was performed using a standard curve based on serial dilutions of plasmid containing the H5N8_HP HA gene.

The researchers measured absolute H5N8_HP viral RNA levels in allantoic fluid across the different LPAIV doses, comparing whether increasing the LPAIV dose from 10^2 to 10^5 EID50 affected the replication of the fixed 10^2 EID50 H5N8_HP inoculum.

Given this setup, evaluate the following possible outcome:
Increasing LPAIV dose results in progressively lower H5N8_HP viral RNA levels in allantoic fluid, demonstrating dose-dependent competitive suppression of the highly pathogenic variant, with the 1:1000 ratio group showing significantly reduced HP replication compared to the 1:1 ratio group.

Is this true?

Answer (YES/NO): NO